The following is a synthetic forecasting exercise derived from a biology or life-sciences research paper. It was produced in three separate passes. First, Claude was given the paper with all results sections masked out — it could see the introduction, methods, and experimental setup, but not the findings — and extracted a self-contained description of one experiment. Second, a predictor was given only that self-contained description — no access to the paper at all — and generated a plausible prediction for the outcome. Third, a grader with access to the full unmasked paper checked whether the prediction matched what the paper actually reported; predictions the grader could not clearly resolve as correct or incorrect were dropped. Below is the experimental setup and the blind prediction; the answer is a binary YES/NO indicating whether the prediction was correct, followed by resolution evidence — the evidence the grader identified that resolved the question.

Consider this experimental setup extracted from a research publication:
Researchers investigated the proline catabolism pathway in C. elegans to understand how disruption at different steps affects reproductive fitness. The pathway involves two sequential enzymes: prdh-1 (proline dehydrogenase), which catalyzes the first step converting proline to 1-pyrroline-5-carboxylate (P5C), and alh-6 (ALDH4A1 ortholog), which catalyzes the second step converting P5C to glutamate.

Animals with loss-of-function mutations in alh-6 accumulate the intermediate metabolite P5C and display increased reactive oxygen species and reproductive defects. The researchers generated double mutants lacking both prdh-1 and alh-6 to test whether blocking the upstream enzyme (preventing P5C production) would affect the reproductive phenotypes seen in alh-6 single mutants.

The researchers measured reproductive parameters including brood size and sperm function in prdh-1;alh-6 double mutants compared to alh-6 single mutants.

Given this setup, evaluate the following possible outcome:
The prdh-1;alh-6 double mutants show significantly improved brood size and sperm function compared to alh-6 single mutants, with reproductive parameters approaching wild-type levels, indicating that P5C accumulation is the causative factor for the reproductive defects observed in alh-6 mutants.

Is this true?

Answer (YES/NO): YES